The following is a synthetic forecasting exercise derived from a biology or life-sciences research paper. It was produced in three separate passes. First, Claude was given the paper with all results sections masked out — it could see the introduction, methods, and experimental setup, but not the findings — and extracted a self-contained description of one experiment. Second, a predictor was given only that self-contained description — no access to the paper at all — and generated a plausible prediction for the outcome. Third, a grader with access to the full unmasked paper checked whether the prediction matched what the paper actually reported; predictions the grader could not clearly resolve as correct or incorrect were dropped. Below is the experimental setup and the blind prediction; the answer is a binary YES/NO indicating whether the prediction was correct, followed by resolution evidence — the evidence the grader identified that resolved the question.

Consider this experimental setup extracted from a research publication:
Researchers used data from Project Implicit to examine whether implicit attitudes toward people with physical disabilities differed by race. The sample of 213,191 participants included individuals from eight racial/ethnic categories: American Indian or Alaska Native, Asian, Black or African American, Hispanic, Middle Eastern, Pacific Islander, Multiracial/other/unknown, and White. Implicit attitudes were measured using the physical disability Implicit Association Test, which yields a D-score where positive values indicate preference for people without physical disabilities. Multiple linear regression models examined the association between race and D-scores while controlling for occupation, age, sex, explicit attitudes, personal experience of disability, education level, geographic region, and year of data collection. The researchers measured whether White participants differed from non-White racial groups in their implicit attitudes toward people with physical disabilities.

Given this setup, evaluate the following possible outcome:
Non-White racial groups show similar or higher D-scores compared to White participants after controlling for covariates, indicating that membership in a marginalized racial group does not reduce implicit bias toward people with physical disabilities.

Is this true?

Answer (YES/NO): NO